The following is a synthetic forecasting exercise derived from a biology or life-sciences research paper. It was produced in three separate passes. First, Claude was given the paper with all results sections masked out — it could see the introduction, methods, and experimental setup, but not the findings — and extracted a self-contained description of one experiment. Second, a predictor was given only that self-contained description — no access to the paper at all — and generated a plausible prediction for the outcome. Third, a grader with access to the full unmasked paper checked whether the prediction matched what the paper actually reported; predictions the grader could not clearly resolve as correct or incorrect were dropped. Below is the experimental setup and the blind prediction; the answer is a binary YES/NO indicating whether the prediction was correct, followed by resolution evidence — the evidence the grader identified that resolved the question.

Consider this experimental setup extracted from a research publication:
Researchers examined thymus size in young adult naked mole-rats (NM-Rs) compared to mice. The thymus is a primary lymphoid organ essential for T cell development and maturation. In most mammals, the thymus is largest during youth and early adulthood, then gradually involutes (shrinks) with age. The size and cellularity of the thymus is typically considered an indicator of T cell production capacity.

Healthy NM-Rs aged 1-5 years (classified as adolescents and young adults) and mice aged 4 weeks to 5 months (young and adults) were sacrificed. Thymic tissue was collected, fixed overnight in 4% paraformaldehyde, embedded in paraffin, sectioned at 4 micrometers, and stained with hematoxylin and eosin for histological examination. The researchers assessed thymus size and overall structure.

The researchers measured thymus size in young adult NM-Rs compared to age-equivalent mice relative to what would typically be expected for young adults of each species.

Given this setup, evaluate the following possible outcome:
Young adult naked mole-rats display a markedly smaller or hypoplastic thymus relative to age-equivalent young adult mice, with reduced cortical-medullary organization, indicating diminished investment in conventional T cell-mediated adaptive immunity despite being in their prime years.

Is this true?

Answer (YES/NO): NO